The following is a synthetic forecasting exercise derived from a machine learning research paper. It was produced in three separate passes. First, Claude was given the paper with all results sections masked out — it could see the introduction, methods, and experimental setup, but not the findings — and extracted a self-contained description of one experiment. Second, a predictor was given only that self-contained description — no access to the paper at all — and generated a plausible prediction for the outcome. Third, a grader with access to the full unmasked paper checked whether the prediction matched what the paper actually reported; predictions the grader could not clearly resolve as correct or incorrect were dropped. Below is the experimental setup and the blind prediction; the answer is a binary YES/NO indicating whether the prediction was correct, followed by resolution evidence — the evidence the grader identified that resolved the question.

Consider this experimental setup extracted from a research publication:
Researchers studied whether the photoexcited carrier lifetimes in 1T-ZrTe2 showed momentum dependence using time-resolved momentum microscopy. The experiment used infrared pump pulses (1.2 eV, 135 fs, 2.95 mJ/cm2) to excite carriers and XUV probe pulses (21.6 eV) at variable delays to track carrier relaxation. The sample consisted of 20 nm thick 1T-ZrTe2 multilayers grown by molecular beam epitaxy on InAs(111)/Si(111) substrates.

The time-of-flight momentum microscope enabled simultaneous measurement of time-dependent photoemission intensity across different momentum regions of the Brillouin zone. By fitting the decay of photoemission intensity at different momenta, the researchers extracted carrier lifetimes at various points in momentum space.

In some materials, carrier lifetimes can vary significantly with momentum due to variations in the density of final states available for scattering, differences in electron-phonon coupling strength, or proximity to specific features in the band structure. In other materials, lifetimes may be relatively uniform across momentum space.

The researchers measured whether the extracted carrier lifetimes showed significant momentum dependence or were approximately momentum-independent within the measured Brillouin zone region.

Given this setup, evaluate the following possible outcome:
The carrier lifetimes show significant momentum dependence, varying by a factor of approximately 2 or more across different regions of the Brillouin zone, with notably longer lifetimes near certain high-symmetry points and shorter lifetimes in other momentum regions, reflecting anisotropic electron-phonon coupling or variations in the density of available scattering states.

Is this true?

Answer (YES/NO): NO